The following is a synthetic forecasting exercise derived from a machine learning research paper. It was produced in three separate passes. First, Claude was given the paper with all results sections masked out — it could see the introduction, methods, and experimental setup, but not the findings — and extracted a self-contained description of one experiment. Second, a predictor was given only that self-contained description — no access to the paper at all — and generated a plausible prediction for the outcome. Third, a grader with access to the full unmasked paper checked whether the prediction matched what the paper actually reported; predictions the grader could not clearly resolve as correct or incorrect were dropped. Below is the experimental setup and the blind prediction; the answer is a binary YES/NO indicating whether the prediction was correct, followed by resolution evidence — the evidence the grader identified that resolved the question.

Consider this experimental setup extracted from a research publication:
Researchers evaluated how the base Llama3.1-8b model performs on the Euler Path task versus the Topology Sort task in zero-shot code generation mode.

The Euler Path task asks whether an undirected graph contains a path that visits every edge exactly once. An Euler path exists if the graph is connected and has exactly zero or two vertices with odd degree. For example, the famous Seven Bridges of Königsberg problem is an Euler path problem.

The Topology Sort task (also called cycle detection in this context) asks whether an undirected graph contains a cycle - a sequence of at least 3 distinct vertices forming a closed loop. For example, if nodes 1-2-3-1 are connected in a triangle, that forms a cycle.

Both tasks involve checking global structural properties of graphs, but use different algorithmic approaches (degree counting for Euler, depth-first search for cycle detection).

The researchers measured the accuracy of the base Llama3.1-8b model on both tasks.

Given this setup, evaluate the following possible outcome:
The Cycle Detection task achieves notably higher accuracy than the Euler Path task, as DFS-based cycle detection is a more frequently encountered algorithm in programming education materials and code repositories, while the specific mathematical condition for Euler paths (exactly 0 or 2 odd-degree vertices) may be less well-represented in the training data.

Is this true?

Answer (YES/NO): NO